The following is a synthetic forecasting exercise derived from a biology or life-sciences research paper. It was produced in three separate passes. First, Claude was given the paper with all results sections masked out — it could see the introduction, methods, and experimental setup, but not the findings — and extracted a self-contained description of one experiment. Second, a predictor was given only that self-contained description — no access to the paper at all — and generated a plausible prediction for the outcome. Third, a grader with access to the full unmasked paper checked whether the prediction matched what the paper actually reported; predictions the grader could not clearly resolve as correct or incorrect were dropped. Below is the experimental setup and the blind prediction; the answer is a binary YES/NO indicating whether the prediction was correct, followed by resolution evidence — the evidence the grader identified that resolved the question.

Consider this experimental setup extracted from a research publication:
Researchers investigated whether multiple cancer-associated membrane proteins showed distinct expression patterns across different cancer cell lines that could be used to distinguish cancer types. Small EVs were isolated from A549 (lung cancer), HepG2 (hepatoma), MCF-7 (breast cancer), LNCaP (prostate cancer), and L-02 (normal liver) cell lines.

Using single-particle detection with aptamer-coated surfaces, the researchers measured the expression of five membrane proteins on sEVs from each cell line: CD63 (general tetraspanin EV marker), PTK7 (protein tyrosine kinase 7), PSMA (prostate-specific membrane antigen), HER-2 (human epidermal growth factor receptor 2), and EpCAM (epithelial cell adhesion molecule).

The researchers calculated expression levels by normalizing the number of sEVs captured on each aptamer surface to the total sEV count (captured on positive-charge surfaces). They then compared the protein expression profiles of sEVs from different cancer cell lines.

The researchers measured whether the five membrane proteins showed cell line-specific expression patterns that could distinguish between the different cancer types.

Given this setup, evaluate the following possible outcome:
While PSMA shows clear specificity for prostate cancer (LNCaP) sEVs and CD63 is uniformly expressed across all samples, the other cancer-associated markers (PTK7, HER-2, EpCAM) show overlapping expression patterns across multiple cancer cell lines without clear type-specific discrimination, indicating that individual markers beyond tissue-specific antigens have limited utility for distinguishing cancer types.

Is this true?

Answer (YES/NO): NO